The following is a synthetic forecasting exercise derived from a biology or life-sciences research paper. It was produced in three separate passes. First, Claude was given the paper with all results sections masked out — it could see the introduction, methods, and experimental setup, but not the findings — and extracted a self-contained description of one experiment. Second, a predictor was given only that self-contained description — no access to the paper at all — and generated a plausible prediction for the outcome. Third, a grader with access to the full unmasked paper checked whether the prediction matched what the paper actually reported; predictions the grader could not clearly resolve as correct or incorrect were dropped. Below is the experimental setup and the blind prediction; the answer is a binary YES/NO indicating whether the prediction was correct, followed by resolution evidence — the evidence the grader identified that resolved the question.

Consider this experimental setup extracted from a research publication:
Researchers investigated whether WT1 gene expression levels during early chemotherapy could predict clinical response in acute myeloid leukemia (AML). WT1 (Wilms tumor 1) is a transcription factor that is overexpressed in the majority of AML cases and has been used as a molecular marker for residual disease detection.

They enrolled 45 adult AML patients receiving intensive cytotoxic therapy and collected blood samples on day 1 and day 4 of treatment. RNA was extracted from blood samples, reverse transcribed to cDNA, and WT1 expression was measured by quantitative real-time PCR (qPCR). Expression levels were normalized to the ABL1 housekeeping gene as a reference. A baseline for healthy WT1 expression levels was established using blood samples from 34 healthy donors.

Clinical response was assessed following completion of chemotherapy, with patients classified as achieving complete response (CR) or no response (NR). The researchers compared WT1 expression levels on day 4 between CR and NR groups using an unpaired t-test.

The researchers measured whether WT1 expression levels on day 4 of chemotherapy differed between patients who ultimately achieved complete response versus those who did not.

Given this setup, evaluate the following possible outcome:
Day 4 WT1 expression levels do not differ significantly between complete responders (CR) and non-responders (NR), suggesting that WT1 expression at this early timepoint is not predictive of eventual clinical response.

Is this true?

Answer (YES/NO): YES